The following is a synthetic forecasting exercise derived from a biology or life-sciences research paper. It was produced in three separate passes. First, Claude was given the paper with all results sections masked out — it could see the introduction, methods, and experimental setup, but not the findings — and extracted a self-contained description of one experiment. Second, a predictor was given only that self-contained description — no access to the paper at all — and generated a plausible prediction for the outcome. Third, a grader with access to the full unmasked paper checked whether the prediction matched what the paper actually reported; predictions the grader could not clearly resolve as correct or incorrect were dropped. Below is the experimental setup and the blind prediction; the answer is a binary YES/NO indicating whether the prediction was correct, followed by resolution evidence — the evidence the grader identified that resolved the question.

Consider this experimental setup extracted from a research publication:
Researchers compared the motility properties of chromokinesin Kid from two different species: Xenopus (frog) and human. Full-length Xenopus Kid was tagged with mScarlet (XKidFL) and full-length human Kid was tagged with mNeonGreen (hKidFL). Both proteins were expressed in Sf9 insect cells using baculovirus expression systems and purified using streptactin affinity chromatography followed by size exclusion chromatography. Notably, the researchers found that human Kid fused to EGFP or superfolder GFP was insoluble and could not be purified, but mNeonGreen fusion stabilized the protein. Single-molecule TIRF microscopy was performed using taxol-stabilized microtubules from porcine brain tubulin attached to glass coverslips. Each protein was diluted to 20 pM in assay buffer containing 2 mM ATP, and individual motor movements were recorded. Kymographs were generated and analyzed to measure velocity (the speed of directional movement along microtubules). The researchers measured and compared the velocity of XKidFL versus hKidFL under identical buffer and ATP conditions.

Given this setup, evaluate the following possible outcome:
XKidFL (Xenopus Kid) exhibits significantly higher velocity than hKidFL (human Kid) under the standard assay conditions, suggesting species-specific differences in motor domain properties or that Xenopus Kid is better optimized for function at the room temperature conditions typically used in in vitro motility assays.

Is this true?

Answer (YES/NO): NO